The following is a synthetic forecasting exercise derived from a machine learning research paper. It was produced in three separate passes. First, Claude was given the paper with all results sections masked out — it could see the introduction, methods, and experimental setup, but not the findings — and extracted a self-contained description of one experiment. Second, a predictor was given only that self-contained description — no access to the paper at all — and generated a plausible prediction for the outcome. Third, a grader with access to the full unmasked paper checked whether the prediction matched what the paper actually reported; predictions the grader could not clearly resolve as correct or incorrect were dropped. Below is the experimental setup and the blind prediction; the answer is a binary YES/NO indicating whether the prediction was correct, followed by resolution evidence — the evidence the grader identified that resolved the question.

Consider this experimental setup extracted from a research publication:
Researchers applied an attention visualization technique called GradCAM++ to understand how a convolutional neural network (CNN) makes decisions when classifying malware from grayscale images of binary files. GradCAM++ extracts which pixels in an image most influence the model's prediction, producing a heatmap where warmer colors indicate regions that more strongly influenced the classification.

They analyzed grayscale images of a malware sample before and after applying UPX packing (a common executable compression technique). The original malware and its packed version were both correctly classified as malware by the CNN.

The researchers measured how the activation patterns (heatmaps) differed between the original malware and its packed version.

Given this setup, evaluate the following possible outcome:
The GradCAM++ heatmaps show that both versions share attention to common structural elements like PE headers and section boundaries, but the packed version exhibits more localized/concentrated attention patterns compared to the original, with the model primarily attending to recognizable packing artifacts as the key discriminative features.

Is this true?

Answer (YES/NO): NO